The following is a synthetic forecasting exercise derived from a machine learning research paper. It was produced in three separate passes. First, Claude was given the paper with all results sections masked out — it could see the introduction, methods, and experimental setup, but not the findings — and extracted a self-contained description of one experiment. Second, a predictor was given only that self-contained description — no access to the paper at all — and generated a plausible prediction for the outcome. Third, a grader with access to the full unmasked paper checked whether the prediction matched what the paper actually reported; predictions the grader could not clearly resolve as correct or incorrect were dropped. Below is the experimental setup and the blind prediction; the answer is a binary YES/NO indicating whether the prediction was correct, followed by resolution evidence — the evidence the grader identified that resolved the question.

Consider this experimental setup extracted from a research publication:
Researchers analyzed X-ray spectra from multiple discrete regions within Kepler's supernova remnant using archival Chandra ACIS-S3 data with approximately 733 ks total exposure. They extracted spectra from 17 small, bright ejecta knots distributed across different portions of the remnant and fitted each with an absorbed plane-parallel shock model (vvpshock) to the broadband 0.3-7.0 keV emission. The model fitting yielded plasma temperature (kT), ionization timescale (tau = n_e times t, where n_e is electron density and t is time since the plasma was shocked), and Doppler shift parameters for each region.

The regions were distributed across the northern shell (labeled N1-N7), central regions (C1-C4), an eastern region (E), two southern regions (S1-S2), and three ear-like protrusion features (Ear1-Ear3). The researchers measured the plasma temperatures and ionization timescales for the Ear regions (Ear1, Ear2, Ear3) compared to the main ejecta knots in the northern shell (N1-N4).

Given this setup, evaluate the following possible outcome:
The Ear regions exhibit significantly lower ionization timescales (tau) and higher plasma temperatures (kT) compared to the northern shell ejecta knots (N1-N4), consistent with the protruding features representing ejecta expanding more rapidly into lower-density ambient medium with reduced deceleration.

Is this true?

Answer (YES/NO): NO